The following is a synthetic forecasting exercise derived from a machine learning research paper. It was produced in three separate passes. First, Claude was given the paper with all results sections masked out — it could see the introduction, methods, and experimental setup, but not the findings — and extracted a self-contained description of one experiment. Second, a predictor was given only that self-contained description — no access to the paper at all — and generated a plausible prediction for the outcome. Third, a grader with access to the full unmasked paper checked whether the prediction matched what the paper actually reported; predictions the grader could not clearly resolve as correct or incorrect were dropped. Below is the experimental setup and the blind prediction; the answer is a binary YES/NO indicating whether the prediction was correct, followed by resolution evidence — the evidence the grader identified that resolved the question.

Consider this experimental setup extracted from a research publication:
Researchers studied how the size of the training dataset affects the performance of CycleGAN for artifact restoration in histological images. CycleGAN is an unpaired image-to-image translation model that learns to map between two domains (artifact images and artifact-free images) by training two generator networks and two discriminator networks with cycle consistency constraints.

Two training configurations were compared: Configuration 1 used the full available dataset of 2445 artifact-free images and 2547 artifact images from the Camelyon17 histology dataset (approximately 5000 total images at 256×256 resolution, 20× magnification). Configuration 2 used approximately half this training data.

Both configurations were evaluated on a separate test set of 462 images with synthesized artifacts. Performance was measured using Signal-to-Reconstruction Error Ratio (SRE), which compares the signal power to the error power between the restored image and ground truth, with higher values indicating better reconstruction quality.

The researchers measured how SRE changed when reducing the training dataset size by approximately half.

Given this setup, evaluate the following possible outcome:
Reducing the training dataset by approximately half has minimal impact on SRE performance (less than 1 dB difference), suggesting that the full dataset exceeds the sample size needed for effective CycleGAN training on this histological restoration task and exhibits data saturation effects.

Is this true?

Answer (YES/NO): NO